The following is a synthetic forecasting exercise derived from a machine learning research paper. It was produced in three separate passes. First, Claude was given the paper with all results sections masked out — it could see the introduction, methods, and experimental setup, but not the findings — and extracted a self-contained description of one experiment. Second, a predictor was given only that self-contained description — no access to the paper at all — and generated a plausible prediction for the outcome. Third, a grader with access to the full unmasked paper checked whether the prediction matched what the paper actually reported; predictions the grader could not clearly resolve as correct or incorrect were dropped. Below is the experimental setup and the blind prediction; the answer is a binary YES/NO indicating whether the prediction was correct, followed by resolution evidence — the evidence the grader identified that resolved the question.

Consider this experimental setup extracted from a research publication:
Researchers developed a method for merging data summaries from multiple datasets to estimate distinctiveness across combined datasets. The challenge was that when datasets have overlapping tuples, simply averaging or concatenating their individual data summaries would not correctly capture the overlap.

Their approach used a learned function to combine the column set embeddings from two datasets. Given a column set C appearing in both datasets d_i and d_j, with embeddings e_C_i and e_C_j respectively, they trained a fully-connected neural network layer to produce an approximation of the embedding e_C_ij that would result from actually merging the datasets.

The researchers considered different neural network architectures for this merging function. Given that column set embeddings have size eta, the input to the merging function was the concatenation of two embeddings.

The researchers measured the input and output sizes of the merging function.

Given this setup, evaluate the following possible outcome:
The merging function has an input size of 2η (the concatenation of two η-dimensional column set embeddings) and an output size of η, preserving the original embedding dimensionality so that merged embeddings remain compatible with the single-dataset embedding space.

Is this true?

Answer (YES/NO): YES